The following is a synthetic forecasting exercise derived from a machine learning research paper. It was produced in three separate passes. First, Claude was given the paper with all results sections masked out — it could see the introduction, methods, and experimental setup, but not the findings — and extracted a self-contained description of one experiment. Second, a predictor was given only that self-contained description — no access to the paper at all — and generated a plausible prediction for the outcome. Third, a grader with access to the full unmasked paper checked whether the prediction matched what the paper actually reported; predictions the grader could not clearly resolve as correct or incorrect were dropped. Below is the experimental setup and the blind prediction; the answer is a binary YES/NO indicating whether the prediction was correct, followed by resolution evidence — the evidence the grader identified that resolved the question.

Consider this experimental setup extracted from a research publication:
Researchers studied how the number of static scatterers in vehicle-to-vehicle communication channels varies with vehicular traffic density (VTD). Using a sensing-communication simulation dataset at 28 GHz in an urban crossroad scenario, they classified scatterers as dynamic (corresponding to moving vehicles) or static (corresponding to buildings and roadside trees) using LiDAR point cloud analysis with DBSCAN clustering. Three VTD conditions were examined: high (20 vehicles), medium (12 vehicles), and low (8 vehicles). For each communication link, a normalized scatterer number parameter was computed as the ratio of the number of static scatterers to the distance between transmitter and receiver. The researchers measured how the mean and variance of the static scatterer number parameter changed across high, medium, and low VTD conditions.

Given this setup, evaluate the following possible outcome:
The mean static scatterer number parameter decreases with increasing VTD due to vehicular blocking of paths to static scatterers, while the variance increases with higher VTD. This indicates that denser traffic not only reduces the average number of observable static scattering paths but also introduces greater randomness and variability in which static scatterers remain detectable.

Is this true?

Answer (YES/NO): NO